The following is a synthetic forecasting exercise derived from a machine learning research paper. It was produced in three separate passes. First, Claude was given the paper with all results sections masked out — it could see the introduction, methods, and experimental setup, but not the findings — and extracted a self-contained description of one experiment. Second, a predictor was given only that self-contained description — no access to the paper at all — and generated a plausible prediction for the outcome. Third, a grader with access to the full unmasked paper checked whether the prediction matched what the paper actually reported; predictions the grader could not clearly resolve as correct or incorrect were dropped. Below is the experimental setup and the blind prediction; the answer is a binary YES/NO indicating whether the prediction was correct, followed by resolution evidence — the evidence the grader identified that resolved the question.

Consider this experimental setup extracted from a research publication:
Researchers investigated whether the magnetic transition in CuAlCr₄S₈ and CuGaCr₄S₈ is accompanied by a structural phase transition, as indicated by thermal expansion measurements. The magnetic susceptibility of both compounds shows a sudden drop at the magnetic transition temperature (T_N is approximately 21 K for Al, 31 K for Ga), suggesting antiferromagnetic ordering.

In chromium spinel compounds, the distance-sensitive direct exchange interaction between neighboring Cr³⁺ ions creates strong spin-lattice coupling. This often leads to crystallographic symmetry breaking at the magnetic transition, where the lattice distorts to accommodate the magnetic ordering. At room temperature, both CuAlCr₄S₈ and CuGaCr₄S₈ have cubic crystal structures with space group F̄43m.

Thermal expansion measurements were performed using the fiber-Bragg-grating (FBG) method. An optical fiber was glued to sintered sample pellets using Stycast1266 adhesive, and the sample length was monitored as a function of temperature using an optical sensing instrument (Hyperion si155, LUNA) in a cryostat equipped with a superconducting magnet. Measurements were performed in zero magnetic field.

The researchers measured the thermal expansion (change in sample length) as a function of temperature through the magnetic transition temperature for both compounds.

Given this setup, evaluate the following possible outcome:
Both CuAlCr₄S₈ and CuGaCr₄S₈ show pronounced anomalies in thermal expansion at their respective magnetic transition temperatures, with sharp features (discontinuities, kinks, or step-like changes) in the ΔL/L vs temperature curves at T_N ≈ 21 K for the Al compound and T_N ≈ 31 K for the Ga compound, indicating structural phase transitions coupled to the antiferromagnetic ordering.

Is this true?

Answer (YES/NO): YES